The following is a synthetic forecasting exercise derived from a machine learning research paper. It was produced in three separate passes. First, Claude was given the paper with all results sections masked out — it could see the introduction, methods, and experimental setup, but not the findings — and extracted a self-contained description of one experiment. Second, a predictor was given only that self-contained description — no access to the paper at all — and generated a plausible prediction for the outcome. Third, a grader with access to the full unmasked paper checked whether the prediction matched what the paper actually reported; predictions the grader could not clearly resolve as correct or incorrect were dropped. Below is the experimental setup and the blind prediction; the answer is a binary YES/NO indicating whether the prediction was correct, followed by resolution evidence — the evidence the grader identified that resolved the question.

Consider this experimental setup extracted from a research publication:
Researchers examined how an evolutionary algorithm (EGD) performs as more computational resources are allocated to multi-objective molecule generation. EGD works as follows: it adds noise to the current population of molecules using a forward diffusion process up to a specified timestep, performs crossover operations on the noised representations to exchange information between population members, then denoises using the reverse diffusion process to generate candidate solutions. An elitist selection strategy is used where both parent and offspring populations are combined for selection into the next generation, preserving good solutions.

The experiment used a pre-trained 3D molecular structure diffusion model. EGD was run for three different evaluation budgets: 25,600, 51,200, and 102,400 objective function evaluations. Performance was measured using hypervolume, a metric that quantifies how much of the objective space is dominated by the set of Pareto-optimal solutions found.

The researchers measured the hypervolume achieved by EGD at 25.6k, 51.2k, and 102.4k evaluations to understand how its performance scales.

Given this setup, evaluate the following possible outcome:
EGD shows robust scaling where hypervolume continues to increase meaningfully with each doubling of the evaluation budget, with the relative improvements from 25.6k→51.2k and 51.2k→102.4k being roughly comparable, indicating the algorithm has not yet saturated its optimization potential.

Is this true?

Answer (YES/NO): NO